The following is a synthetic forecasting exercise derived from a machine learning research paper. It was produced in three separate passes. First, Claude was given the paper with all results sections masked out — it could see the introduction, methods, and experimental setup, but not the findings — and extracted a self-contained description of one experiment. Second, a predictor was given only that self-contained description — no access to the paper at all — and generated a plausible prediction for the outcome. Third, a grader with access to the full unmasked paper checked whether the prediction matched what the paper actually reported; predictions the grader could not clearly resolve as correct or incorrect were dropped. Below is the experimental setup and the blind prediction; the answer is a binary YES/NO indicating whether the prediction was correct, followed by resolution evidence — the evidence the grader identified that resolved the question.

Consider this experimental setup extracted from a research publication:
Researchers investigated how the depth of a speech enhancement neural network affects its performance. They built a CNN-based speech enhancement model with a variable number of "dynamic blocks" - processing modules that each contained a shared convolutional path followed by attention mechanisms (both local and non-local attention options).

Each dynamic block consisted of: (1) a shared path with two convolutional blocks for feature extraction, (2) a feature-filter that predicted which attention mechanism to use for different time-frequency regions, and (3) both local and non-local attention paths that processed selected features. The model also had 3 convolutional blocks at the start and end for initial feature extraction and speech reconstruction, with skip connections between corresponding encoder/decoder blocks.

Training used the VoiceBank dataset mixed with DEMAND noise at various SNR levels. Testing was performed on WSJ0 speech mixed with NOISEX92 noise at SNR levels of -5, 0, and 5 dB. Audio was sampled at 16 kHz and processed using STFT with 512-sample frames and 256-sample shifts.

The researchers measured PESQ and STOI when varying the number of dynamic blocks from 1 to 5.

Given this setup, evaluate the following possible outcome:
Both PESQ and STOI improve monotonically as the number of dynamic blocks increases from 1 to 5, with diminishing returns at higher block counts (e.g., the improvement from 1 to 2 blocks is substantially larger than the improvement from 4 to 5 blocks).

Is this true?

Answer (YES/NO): NO